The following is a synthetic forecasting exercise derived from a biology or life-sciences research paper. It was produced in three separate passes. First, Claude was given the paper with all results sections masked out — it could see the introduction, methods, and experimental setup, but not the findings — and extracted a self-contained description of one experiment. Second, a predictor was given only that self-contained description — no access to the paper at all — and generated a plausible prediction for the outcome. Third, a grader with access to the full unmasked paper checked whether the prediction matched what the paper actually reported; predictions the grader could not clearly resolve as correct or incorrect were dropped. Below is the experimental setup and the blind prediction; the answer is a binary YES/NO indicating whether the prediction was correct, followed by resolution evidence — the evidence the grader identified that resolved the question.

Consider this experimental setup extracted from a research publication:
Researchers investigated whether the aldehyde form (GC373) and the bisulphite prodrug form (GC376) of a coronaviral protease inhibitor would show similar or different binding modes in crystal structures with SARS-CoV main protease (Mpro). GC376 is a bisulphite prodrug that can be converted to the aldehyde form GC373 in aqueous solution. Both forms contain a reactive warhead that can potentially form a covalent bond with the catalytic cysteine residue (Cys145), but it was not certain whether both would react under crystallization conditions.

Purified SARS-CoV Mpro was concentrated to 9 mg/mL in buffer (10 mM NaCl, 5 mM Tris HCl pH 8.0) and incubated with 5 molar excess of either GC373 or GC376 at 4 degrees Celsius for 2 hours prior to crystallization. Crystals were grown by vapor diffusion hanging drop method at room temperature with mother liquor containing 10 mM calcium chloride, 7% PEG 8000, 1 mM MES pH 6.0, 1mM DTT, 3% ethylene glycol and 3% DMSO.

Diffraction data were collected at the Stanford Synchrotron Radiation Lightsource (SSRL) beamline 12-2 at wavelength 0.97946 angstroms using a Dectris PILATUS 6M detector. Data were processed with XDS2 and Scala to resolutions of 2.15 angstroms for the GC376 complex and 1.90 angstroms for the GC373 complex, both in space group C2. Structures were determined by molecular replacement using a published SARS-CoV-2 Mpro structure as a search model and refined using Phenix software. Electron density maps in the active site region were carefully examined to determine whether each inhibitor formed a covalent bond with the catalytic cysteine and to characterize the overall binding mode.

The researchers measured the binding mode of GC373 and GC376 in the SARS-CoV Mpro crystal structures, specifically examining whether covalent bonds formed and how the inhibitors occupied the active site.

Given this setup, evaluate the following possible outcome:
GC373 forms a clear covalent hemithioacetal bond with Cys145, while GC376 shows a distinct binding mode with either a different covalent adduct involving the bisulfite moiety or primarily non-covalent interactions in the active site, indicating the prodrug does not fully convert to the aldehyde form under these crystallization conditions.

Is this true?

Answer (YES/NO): NO